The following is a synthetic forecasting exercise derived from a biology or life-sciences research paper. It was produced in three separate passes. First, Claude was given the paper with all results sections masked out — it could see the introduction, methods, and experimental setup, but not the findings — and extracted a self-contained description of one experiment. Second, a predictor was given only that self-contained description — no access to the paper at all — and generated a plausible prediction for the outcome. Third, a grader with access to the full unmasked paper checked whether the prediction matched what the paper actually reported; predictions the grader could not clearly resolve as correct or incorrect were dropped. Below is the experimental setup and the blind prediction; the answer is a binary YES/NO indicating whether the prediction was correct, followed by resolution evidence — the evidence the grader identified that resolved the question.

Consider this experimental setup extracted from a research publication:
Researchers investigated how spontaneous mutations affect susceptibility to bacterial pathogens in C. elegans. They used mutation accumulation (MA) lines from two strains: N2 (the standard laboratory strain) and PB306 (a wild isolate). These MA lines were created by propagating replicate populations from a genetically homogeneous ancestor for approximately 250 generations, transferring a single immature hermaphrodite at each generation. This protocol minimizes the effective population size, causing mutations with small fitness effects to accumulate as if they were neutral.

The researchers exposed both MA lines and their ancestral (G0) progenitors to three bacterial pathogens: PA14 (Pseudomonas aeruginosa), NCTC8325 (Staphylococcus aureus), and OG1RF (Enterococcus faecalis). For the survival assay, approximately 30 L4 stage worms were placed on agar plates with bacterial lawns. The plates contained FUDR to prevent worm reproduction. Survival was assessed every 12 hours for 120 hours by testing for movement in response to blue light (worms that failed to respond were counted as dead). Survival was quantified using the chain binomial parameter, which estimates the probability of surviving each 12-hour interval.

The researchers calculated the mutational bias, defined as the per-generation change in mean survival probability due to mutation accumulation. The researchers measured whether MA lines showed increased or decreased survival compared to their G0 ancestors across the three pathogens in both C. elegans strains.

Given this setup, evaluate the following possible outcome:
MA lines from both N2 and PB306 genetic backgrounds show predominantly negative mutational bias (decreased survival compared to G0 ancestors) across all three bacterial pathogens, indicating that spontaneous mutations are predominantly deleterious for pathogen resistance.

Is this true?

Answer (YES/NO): NO